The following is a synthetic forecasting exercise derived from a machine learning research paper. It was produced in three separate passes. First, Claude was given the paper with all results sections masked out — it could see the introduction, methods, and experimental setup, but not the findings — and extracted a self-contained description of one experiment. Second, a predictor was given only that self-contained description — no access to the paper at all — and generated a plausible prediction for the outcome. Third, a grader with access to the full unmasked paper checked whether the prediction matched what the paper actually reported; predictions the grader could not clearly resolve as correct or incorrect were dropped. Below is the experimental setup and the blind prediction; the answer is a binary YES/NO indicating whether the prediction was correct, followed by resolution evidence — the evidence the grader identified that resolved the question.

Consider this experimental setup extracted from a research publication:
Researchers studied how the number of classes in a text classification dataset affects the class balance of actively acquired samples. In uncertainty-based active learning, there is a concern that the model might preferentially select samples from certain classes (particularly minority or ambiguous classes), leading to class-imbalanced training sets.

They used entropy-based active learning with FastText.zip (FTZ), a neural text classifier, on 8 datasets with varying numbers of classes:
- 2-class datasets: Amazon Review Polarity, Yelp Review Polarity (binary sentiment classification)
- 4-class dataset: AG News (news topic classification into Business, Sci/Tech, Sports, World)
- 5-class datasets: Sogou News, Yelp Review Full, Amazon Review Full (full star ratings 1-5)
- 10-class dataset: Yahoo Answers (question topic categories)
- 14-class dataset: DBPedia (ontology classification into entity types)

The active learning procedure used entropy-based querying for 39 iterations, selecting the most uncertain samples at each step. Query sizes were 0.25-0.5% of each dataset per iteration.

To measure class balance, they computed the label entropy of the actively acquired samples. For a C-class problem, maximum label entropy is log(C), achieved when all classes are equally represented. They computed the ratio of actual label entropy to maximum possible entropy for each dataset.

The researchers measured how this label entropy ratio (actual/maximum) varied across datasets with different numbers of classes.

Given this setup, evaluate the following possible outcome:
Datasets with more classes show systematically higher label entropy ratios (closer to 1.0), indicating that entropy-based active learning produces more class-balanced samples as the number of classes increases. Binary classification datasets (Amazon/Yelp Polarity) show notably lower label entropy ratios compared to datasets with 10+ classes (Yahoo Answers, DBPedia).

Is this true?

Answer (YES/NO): NO